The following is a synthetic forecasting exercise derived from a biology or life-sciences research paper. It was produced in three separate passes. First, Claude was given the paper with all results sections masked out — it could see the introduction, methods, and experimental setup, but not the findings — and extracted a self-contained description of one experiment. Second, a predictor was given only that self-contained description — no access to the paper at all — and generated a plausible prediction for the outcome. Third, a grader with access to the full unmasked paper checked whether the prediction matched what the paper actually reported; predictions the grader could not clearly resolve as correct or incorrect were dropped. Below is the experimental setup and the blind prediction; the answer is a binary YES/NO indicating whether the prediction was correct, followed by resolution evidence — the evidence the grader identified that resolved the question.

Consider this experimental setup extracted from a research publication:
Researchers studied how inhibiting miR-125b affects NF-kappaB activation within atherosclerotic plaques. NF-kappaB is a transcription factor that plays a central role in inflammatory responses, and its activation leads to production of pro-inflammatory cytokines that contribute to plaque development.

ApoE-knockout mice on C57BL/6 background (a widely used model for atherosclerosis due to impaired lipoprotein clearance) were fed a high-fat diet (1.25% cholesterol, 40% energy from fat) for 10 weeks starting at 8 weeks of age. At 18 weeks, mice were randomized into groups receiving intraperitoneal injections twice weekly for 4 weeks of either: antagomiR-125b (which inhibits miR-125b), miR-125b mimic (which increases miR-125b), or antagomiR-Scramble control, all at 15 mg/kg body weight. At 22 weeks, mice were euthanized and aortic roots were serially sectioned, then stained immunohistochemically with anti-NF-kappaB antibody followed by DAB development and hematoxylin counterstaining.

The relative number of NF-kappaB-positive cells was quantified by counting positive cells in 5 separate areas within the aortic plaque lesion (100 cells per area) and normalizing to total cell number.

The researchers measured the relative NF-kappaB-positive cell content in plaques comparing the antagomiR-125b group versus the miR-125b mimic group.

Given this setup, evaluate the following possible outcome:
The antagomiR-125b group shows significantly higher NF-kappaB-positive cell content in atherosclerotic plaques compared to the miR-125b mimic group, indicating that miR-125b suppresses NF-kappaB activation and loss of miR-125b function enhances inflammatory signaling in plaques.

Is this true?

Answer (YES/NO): NO